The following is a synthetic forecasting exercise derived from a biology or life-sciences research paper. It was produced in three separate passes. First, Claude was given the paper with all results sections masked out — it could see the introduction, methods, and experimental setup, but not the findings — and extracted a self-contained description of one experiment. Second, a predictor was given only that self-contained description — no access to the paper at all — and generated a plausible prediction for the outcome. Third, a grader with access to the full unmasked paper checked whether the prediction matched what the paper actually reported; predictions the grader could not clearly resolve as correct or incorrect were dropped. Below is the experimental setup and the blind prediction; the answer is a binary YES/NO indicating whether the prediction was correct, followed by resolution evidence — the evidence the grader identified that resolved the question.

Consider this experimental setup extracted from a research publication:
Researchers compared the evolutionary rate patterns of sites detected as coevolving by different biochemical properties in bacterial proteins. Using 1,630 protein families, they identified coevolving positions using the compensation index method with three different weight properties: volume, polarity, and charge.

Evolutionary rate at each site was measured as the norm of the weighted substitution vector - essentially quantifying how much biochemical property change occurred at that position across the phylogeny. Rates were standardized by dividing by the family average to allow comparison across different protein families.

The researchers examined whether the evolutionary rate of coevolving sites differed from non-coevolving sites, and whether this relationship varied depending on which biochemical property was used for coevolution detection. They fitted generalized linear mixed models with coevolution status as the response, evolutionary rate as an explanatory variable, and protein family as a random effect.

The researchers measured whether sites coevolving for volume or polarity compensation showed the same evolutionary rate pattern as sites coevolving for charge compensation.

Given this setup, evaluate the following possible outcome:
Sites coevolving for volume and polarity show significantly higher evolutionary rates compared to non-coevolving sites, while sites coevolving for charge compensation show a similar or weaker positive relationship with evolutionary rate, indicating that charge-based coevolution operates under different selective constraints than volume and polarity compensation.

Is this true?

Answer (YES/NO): NO